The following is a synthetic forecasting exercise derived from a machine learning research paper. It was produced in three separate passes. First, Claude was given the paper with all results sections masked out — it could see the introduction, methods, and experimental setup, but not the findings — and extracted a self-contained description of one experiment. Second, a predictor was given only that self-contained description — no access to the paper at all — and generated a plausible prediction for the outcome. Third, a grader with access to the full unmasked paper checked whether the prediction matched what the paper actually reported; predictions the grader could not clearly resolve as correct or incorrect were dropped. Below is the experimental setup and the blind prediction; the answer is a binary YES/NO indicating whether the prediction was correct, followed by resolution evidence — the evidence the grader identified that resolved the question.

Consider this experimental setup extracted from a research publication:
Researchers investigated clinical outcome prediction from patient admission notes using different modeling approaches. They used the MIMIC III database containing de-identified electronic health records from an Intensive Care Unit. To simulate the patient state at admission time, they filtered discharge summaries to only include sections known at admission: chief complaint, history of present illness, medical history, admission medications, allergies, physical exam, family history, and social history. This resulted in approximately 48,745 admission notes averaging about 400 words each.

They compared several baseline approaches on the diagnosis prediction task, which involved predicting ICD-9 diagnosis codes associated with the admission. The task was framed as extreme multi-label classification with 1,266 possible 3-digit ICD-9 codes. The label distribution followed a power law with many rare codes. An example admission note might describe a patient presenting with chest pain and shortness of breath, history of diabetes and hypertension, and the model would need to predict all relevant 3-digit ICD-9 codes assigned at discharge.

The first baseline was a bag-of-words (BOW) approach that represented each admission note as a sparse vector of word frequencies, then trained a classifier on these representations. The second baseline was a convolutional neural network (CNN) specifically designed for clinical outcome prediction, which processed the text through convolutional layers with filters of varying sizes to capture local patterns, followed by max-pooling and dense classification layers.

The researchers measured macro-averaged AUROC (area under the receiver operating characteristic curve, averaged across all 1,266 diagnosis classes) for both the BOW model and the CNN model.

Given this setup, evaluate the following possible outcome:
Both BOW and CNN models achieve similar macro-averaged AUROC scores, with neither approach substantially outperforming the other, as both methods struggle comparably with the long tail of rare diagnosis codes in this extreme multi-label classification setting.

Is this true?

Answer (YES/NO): NO